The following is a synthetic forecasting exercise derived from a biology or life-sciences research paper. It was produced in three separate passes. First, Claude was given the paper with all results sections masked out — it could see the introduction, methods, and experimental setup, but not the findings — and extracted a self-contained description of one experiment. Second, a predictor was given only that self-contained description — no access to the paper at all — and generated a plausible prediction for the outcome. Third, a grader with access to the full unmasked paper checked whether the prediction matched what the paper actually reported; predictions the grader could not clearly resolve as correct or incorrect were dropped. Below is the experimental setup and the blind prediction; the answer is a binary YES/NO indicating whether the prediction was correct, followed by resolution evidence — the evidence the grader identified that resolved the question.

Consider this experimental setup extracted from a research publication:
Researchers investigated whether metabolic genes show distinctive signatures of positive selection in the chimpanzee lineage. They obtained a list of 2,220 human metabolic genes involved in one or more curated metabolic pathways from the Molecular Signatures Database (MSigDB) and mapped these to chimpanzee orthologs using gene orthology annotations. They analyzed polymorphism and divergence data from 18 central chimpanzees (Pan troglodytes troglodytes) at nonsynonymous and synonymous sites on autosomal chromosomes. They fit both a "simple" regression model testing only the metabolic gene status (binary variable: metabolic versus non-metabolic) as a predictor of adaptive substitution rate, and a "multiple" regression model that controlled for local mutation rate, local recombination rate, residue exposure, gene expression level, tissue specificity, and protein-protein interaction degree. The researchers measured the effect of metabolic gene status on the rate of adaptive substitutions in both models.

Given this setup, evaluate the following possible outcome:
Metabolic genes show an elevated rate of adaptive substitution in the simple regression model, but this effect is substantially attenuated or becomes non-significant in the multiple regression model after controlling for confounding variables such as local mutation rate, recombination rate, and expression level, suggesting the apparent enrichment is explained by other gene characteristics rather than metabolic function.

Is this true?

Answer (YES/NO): NO